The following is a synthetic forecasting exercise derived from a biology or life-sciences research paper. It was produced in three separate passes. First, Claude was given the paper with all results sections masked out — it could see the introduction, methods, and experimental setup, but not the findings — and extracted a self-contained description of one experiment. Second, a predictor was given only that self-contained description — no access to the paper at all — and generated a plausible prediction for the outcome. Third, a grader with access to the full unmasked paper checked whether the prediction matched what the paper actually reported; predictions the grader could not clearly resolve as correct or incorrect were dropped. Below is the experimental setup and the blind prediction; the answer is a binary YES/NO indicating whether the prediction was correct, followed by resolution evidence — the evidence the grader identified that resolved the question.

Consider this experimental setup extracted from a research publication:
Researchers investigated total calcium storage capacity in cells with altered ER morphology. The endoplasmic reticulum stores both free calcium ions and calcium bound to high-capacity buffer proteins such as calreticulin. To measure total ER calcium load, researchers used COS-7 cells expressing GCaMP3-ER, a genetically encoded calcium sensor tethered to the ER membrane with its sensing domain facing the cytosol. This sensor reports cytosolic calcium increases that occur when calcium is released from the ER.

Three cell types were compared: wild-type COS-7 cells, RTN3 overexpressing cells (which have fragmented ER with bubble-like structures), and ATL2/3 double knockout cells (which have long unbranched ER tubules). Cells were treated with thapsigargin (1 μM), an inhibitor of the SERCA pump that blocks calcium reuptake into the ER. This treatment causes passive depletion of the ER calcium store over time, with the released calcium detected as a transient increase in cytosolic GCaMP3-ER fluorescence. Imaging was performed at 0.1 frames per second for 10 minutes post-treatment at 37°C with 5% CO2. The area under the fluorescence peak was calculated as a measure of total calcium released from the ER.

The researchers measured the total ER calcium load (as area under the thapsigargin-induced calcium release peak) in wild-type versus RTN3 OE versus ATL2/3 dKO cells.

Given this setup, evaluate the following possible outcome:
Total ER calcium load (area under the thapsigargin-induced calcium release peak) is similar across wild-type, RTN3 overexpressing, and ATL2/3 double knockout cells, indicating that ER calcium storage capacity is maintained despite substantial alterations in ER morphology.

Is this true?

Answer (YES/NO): YES